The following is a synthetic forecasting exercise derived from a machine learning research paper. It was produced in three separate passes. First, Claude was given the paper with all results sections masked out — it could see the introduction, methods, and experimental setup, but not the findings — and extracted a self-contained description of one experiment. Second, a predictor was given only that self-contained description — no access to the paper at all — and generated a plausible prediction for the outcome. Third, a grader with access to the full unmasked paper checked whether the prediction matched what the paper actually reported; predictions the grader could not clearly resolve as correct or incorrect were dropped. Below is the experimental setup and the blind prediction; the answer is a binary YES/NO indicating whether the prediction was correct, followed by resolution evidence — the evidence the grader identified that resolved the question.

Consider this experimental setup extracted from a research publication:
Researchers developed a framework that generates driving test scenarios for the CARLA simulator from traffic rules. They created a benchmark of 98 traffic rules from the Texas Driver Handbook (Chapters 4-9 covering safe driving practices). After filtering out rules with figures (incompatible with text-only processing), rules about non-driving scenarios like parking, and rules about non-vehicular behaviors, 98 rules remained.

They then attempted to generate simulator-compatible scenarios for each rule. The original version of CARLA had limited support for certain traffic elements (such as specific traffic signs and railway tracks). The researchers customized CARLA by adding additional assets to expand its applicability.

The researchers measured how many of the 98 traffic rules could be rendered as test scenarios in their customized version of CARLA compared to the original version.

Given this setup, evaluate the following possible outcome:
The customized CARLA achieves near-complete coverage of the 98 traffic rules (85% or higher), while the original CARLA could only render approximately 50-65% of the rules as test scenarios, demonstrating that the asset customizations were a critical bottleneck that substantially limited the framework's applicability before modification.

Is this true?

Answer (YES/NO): NO